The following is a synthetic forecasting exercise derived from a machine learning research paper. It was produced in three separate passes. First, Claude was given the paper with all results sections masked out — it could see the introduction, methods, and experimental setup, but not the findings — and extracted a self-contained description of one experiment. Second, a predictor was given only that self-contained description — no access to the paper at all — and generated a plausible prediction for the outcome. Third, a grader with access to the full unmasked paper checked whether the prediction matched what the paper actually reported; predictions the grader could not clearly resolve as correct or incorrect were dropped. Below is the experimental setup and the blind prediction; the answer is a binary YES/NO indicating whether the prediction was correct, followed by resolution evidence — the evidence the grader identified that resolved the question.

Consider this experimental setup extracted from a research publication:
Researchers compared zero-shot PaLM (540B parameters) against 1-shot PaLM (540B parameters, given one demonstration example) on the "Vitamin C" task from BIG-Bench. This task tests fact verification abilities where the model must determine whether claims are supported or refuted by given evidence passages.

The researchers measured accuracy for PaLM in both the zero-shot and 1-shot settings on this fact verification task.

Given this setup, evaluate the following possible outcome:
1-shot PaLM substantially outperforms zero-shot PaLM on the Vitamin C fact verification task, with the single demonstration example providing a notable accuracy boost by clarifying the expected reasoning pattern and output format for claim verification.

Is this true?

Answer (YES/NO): YES